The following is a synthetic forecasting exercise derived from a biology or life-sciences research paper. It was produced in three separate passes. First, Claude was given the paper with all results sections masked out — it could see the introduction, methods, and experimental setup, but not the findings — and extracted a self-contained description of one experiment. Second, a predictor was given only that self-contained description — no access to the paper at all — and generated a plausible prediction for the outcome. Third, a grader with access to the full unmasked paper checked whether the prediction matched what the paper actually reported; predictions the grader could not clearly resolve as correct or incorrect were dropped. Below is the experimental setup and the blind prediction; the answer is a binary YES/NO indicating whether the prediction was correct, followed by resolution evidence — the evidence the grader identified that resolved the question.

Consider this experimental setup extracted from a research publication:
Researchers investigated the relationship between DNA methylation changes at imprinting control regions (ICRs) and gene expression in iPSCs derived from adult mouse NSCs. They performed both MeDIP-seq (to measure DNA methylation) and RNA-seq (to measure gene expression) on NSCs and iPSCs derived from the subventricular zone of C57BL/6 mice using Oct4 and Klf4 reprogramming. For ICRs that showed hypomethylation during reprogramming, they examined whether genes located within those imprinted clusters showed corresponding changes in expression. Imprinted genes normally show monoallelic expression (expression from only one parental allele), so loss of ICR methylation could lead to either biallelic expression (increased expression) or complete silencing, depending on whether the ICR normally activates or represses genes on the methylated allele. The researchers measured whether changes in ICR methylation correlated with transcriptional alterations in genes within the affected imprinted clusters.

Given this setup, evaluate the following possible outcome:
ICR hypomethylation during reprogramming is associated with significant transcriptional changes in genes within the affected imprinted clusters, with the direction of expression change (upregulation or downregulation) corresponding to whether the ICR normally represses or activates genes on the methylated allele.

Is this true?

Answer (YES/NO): NO